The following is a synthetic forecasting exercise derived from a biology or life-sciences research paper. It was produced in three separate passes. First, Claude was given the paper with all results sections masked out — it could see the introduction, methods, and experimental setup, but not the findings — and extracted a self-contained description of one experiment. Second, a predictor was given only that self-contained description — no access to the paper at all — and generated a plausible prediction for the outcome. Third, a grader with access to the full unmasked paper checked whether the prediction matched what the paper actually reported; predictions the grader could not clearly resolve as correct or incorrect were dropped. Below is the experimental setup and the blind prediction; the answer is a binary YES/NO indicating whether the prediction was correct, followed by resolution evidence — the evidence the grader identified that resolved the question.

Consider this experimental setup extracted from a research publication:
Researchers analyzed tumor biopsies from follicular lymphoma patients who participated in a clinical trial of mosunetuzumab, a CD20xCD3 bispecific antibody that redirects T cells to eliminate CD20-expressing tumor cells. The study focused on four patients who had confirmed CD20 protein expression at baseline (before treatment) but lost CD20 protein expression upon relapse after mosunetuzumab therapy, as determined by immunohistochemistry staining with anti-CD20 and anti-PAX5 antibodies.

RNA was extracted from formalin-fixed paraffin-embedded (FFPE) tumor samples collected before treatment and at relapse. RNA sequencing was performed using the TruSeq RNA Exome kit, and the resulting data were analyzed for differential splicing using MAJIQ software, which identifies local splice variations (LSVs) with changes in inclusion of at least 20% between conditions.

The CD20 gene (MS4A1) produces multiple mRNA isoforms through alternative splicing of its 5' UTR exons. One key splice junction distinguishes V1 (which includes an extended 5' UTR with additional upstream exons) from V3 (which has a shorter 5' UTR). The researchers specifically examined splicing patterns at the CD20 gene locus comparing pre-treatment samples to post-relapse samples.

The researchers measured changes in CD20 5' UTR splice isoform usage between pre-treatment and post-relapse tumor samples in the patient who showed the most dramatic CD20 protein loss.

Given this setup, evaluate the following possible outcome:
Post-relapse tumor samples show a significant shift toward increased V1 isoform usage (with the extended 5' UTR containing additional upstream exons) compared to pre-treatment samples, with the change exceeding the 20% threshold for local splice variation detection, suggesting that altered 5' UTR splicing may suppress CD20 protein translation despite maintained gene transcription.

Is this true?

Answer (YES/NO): YES